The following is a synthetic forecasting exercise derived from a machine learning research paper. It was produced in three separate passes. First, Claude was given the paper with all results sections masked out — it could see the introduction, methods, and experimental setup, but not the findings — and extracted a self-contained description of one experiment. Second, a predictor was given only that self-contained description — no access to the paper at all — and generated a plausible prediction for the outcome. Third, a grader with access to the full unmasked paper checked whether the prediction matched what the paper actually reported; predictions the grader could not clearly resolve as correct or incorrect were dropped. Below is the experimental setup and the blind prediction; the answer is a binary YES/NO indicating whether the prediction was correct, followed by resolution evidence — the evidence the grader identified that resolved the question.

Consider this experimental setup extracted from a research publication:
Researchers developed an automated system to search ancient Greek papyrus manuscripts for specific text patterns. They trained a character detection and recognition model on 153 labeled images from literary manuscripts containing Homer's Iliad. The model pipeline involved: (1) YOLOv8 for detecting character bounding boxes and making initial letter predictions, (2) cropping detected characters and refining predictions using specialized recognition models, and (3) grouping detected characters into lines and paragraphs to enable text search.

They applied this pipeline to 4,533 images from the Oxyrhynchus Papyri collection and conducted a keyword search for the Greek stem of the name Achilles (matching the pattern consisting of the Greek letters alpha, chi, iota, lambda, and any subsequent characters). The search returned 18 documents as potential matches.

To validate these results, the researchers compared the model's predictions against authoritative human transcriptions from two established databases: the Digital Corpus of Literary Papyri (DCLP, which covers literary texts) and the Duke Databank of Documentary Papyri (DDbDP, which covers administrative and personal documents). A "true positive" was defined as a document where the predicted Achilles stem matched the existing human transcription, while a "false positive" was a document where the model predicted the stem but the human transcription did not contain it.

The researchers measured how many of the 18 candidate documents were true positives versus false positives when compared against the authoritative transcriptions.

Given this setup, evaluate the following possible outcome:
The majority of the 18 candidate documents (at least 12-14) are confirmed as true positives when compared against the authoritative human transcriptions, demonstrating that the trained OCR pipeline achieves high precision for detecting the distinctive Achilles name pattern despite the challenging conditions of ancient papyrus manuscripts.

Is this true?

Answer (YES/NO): YES